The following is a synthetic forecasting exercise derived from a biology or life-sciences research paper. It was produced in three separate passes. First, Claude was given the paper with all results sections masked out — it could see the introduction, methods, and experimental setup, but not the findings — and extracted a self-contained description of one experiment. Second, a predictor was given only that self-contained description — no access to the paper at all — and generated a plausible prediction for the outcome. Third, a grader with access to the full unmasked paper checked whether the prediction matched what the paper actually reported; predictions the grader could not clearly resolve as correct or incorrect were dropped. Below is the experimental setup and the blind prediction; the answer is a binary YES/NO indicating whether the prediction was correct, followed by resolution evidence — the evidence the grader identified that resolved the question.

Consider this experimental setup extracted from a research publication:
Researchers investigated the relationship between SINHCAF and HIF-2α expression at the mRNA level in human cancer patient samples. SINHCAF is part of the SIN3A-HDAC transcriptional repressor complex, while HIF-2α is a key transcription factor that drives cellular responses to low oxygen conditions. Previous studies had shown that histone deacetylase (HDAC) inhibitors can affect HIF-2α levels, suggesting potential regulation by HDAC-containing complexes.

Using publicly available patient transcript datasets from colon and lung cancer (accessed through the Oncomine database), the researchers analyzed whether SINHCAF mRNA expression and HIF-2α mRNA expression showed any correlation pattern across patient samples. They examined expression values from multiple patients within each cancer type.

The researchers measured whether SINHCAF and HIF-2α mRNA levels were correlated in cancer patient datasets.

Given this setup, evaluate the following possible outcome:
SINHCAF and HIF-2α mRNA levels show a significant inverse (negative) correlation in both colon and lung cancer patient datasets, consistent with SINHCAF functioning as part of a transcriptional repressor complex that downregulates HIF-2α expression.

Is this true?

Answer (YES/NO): YES